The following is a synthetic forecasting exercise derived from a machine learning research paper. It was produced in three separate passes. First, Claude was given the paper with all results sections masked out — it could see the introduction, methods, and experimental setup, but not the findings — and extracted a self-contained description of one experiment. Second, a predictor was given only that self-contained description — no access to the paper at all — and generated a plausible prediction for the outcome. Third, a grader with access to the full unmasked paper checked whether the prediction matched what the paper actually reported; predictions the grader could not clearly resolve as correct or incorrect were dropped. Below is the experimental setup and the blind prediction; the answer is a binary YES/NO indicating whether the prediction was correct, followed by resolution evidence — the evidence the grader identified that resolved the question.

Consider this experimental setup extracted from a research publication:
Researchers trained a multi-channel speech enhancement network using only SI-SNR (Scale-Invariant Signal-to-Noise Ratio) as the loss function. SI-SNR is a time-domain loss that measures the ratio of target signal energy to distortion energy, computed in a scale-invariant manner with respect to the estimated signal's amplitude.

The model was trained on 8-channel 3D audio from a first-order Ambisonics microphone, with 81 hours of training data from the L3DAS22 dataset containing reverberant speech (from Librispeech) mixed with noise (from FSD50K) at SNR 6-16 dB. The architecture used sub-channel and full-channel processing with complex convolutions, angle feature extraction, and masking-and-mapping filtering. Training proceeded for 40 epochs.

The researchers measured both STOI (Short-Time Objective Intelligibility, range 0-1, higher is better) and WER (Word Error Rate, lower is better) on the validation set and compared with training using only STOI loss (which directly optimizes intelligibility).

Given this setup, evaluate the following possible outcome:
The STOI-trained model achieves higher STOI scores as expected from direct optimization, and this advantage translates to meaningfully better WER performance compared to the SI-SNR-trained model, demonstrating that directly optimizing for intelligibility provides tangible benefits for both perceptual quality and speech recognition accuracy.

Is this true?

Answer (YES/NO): NO